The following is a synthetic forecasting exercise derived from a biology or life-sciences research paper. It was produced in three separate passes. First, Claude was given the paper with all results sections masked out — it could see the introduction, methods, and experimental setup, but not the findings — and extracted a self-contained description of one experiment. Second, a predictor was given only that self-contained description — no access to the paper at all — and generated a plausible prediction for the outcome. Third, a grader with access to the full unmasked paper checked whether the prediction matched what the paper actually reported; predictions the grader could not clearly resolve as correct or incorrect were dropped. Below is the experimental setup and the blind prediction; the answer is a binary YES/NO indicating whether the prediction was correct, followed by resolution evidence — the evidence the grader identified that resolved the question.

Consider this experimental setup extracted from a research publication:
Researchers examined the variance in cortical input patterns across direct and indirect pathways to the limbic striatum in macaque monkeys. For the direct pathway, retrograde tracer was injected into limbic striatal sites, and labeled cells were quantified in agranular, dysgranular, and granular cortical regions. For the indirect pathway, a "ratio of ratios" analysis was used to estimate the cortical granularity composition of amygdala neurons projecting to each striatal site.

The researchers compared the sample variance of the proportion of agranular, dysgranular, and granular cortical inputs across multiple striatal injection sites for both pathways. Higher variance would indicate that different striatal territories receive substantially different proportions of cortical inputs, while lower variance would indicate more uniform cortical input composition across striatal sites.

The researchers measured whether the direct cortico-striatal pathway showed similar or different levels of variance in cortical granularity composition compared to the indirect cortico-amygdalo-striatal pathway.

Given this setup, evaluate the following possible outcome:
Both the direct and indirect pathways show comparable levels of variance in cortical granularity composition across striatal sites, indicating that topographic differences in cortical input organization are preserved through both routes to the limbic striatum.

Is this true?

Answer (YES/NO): NO